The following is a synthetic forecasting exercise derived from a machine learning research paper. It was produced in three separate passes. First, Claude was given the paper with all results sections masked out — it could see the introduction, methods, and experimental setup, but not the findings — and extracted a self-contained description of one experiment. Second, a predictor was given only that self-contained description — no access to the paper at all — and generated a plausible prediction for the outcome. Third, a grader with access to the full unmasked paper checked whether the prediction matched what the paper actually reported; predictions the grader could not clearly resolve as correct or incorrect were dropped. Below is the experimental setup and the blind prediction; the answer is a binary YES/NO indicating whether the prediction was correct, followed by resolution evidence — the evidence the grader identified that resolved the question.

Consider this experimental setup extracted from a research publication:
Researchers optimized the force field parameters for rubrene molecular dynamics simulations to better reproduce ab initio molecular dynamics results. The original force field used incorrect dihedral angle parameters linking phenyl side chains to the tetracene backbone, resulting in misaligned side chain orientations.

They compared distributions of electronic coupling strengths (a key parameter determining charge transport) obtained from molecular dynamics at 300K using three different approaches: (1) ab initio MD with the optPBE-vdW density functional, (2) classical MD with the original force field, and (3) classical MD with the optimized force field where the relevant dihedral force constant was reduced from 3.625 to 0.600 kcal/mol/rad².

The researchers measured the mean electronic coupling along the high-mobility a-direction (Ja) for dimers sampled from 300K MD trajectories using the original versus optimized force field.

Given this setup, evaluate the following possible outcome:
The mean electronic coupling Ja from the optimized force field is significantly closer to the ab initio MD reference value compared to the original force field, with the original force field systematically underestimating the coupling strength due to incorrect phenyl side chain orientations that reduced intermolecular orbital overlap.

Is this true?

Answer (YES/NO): YES